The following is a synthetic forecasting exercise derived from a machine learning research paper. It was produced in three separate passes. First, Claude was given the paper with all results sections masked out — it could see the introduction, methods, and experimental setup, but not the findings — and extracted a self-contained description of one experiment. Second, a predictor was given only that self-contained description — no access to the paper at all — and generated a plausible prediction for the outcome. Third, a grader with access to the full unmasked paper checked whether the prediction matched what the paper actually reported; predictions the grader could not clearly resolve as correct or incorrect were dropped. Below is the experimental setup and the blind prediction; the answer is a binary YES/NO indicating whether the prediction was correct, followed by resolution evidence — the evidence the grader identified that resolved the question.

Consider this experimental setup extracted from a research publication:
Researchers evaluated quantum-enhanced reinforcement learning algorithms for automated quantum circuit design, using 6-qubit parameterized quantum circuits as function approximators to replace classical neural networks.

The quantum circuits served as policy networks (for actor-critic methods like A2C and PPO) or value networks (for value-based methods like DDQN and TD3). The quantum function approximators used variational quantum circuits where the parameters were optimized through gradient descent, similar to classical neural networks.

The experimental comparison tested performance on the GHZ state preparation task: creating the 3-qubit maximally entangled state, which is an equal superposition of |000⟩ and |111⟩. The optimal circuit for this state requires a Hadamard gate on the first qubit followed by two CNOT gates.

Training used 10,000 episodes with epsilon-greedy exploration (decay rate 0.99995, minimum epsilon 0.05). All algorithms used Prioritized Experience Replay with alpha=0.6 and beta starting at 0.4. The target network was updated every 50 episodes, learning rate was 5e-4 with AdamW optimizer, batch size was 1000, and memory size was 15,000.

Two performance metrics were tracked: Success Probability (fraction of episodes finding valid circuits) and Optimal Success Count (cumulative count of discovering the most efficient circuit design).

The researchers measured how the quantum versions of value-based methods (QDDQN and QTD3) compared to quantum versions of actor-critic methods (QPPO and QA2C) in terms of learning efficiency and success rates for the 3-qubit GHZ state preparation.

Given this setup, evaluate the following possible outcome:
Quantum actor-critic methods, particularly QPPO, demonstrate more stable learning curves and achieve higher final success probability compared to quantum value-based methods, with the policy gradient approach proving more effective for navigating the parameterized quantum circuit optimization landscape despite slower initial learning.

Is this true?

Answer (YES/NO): NO